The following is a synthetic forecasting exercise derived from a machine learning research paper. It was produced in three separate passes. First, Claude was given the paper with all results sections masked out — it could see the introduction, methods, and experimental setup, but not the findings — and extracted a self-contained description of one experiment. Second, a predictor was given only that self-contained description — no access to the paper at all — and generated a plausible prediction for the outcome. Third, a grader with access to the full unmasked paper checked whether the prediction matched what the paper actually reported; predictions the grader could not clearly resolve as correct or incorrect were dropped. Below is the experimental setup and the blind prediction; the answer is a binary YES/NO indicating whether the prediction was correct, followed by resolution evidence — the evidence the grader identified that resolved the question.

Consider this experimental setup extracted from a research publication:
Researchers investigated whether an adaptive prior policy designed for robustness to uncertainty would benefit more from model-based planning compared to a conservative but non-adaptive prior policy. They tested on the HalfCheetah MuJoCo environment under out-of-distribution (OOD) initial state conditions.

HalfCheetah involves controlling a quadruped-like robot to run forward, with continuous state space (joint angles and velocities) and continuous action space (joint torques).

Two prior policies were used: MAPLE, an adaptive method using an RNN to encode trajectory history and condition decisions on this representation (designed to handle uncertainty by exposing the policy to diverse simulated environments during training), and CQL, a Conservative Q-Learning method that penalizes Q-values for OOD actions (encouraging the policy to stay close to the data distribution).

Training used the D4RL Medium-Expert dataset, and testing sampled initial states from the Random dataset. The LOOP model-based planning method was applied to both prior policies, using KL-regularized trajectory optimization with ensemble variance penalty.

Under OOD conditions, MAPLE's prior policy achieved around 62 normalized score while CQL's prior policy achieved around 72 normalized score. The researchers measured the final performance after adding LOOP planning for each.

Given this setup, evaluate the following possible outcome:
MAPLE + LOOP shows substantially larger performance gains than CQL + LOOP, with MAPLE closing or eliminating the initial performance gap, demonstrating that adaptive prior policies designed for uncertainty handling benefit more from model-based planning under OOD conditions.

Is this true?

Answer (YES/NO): YES